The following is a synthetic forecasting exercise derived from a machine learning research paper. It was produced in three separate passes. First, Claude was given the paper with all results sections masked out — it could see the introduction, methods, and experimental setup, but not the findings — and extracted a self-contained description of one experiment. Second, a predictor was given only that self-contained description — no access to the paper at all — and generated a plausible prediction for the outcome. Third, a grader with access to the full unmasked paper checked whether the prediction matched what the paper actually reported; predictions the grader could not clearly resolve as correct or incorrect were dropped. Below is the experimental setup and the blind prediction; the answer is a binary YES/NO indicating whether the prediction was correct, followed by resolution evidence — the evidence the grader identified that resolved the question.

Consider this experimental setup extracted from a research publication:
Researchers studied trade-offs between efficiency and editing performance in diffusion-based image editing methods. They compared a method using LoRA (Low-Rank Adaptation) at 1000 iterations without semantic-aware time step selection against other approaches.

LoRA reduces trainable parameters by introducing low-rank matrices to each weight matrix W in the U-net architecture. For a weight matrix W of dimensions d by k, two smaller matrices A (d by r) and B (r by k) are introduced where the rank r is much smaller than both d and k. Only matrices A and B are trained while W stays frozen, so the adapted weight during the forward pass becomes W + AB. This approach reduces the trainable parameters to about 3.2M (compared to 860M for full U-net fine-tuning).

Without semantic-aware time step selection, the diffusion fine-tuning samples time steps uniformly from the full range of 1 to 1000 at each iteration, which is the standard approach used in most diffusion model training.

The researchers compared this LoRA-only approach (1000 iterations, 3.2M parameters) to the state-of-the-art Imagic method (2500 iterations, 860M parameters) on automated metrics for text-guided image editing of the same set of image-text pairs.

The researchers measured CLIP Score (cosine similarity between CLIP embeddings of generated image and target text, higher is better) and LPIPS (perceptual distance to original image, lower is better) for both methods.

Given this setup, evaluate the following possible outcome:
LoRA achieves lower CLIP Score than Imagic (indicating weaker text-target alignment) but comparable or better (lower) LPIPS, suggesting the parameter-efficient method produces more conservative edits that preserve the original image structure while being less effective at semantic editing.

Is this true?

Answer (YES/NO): YES